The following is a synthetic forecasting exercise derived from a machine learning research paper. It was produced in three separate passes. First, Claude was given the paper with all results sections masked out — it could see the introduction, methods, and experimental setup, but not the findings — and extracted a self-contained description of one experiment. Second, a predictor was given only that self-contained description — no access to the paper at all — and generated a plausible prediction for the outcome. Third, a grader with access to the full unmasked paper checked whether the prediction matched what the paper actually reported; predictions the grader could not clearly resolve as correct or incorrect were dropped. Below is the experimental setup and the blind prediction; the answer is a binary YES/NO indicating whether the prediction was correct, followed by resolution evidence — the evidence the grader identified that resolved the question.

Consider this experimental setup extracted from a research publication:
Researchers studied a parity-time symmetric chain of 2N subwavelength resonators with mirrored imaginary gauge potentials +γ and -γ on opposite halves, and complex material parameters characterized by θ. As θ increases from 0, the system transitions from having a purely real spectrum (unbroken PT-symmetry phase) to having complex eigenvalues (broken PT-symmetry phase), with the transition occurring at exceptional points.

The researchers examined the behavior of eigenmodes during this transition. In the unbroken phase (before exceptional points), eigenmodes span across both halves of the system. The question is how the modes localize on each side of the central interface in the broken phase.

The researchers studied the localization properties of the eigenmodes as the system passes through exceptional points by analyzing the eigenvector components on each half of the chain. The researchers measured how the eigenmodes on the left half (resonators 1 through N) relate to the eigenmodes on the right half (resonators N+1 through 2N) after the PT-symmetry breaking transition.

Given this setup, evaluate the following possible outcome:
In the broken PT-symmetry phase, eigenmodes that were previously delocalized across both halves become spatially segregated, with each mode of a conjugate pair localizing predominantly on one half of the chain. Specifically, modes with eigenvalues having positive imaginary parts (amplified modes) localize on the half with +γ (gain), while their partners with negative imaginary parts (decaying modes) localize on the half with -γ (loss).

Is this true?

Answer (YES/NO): YES